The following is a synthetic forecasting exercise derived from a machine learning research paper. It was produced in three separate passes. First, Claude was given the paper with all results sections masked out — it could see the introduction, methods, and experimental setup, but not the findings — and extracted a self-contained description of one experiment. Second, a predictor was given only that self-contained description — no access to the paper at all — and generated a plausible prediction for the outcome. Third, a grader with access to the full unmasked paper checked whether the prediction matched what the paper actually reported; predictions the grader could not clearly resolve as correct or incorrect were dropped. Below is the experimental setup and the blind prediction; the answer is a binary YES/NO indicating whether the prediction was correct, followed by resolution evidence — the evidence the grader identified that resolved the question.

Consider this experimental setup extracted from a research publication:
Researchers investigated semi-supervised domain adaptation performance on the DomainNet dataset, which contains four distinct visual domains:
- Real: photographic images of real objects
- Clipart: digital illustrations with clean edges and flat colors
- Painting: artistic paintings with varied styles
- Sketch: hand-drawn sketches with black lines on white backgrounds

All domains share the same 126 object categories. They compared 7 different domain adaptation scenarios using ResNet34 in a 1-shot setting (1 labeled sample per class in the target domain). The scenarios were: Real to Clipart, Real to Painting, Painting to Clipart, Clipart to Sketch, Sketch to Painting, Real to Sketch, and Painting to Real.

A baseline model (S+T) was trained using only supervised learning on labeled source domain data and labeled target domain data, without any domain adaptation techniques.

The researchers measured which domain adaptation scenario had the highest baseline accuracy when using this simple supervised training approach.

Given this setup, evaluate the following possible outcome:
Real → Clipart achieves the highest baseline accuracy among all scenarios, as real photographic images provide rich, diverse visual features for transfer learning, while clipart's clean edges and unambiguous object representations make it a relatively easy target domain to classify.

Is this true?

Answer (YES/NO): NO